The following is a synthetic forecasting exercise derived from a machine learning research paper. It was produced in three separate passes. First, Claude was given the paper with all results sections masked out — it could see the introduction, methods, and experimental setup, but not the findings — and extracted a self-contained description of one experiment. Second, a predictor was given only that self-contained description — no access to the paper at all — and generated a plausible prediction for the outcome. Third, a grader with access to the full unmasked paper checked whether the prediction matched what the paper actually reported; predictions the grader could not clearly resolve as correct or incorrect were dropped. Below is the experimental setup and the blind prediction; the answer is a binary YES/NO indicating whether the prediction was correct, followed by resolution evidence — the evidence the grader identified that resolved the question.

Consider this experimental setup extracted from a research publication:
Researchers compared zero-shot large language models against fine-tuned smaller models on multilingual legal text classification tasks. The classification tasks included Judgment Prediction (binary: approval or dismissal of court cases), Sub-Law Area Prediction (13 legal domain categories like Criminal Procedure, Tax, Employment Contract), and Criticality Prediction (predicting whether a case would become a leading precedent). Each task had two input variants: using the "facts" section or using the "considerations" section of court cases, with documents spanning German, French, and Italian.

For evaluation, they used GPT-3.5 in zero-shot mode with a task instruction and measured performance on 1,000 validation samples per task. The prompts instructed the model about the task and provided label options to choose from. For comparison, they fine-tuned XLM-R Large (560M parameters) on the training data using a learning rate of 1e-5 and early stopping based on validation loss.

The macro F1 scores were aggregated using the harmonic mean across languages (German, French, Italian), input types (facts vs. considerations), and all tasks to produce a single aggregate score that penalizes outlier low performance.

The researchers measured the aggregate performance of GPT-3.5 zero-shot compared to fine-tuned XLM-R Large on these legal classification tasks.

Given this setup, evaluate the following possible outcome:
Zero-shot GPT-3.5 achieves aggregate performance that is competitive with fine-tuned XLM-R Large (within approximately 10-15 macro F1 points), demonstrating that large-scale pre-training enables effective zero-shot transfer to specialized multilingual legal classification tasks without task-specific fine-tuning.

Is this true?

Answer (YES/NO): NO